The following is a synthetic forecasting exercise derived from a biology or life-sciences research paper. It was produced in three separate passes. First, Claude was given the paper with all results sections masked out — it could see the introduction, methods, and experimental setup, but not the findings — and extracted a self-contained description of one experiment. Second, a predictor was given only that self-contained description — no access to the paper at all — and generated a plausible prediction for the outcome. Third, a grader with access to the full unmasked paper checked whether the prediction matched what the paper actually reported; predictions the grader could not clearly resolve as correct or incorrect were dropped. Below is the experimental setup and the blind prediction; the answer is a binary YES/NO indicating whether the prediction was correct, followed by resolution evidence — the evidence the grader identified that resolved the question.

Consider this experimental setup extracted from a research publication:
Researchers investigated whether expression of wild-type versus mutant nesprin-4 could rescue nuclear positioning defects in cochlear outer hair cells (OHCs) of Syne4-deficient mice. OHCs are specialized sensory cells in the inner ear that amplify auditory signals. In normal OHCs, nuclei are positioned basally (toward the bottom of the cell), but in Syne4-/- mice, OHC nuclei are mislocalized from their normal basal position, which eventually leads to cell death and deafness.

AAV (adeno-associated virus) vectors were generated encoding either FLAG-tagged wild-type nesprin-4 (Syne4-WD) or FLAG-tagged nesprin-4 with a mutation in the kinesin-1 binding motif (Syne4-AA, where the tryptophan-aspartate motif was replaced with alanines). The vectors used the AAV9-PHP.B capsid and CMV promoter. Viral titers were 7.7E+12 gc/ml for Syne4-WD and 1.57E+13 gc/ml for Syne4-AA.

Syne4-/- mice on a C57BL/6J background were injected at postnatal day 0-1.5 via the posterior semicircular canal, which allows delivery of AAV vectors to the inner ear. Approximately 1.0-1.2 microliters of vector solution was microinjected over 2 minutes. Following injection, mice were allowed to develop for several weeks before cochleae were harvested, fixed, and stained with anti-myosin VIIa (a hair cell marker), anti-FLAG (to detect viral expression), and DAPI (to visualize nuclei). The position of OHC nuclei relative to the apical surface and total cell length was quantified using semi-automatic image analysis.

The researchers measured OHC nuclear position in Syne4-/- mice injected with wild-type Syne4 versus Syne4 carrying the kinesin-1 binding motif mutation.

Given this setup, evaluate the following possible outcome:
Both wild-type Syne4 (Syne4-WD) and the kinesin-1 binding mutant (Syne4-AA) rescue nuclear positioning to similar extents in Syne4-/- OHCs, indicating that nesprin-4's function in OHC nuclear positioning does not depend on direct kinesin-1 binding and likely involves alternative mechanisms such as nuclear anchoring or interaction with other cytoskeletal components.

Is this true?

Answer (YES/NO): NO